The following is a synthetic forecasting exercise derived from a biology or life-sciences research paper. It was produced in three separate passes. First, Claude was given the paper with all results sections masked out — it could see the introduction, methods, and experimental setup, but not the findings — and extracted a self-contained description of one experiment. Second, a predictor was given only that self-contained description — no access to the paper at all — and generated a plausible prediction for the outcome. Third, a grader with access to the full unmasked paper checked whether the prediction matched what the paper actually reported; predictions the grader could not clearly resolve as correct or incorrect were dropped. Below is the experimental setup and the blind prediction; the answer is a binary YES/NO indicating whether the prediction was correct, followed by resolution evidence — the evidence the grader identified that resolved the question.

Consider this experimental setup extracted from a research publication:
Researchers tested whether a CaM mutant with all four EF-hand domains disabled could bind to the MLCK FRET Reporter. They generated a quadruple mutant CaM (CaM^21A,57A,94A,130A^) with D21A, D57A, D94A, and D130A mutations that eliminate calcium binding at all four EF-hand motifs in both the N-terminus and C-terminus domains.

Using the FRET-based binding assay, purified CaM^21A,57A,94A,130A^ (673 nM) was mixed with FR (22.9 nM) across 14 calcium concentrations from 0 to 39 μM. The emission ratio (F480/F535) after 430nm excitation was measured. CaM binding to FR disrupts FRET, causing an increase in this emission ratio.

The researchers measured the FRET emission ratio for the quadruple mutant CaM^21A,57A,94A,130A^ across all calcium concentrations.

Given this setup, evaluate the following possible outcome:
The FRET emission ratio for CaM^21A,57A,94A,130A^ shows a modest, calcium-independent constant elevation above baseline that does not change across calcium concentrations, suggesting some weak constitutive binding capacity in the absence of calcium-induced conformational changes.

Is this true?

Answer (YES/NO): NO